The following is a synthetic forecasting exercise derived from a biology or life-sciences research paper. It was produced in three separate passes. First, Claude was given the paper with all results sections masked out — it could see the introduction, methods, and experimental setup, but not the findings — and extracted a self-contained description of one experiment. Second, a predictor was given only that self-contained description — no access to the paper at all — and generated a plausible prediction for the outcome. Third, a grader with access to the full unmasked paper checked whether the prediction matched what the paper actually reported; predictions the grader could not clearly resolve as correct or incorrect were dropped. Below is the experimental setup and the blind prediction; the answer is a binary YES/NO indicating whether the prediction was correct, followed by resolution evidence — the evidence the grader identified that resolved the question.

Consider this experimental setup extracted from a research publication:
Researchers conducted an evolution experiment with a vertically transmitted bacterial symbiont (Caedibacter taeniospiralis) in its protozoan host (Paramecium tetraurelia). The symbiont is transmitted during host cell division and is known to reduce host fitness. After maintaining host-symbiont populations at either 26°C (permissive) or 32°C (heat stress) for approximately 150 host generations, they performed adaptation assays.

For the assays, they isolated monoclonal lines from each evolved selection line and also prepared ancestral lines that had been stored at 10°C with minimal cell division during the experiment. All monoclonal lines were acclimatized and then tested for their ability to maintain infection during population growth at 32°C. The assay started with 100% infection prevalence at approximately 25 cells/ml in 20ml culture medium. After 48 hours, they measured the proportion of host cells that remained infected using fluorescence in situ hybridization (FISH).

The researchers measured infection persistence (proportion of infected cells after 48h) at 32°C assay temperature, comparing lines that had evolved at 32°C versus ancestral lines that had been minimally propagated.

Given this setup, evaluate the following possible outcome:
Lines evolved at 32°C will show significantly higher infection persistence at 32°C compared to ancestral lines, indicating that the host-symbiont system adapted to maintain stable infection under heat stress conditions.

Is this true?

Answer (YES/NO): YES